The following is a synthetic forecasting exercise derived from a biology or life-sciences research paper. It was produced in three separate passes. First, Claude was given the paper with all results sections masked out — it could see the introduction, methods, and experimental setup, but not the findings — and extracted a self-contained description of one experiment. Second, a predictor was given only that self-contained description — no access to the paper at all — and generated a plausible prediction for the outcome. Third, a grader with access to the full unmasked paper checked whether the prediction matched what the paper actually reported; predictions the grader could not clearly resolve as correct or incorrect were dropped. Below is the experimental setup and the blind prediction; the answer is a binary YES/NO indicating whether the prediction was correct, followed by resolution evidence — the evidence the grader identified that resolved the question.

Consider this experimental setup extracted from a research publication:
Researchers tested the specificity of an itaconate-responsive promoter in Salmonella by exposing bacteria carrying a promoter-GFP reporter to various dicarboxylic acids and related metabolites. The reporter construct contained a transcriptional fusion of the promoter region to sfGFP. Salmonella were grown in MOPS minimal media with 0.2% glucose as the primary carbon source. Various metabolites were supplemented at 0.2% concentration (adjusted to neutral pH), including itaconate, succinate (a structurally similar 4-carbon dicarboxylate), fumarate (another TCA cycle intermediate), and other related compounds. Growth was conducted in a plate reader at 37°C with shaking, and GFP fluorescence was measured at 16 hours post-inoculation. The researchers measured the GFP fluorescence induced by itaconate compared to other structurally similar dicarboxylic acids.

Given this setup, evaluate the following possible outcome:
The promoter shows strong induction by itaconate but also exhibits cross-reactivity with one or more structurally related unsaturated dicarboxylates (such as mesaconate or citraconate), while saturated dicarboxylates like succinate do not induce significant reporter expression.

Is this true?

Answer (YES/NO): NO